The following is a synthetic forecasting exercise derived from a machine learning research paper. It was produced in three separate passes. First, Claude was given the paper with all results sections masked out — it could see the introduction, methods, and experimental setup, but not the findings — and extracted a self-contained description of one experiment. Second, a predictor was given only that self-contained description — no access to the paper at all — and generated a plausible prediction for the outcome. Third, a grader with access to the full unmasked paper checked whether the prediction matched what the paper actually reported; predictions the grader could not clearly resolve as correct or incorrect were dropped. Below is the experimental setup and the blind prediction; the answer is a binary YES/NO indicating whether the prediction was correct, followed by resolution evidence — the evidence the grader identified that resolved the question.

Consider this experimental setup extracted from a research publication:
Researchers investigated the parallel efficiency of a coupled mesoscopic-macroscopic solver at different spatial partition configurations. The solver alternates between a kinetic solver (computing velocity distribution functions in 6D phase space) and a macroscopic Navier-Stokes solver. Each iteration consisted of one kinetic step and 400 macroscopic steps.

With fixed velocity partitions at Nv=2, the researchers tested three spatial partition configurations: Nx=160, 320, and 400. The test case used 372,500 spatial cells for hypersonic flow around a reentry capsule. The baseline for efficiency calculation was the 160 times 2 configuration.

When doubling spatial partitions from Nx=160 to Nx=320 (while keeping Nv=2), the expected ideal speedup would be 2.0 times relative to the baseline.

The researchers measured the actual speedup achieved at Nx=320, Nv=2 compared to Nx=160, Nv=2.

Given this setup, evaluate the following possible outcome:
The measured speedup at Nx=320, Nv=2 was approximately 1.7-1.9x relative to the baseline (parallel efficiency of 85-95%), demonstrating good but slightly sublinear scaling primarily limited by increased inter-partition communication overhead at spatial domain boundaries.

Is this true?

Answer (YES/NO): NO